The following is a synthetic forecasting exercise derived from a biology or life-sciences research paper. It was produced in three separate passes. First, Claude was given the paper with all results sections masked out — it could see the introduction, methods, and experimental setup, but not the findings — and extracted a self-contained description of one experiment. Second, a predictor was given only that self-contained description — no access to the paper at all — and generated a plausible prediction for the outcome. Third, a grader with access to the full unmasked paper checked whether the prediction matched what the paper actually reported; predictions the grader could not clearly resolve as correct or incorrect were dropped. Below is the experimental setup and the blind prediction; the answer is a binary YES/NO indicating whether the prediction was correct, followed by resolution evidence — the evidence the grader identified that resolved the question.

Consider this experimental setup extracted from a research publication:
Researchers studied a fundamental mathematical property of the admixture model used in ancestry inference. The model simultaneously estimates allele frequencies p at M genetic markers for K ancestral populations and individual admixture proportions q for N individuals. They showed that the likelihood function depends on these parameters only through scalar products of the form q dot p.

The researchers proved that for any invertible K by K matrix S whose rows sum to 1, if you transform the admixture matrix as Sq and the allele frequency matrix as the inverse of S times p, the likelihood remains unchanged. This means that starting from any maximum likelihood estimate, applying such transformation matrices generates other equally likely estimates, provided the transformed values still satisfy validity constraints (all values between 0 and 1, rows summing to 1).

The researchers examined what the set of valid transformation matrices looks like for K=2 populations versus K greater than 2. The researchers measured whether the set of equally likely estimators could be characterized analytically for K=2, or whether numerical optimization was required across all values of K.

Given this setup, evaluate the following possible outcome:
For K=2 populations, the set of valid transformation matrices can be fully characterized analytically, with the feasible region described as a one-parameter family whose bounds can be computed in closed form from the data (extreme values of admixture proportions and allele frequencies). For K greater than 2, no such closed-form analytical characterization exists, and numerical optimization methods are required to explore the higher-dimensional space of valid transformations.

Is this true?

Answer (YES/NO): YES